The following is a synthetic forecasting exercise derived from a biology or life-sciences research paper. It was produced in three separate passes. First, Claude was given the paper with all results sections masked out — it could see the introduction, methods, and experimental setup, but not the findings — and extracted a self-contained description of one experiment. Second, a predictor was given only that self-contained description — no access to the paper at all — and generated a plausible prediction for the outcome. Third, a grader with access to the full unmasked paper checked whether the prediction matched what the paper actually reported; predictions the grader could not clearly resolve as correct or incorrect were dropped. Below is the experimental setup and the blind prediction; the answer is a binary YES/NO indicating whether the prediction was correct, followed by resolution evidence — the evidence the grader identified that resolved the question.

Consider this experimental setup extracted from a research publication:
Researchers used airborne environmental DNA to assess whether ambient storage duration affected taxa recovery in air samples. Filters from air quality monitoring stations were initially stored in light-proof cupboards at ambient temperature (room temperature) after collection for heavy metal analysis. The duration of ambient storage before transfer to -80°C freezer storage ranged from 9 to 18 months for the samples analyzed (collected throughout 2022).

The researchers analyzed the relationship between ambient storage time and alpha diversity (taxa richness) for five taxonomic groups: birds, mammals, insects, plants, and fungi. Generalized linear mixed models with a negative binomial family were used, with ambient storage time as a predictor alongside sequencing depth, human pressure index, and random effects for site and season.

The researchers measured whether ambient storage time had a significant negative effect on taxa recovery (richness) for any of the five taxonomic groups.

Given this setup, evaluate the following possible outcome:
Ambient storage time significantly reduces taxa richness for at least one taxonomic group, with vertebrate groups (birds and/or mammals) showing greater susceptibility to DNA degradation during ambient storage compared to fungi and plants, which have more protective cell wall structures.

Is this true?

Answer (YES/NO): NO